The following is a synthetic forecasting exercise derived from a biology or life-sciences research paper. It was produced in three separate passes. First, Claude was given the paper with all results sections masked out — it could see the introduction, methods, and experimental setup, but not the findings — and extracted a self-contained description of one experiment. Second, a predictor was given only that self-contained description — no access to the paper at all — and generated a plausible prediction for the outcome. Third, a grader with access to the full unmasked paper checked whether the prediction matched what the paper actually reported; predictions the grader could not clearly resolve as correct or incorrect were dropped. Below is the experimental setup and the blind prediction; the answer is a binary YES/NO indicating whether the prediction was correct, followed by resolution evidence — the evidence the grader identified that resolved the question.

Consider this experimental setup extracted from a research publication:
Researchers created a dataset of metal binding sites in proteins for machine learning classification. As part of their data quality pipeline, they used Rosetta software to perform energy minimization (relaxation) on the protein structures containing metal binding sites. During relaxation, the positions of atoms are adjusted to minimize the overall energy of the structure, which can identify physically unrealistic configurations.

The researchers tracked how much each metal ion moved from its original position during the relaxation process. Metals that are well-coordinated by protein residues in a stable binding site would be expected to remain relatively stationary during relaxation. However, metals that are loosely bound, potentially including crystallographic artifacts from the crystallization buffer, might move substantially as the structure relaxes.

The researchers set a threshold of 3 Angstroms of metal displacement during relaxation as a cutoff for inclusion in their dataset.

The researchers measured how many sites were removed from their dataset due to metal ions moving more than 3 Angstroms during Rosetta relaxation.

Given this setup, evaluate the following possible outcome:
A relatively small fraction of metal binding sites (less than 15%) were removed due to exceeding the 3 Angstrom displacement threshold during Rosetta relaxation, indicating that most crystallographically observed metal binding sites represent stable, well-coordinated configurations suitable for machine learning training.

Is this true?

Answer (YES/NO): YES